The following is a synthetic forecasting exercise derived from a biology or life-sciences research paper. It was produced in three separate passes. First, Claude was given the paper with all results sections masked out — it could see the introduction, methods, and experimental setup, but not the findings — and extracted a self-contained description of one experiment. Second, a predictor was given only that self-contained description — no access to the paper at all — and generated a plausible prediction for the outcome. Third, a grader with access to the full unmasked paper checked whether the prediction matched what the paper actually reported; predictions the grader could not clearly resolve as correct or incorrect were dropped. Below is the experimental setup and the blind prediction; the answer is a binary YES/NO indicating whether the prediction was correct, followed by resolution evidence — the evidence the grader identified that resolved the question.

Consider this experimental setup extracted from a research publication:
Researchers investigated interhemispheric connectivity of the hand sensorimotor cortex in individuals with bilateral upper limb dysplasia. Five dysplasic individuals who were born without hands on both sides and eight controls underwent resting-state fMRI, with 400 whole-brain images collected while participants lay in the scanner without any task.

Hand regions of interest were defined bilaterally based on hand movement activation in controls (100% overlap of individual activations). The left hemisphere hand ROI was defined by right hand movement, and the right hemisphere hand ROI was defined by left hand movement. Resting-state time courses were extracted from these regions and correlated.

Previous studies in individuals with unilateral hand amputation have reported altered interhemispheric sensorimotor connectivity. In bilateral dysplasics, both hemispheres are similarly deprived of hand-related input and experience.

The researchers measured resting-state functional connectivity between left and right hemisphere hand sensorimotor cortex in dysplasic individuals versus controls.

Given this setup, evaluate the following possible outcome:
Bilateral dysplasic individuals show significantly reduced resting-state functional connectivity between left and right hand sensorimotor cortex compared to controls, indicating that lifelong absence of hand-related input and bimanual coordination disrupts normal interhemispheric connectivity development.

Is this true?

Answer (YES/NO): NO